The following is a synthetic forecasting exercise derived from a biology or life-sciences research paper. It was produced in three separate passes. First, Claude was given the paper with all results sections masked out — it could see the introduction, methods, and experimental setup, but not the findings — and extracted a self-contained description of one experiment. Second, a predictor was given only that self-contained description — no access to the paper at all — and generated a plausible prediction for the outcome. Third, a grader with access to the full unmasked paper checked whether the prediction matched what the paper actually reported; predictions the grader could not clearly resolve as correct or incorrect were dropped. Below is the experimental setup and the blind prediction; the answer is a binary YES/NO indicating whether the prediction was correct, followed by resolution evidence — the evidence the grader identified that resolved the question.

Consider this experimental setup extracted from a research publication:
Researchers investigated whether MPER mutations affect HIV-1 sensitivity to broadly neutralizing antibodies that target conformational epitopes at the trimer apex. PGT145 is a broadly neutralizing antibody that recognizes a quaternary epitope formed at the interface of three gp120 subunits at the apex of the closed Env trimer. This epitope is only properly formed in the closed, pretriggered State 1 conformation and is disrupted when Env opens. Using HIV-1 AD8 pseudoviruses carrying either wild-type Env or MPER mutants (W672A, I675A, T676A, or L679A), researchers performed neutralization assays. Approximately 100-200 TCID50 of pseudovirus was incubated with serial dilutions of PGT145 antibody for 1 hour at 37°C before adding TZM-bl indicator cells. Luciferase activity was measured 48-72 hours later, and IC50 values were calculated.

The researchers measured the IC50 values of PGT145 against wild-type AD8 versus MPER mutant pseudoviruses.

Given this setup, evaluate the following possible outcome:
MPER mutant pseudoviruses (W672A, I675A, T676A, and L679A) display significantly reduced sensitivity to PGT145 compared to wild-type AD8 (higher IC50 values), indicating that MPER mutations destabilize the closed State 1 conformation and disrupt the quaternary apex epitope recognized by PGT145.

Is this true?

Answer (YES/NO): NO